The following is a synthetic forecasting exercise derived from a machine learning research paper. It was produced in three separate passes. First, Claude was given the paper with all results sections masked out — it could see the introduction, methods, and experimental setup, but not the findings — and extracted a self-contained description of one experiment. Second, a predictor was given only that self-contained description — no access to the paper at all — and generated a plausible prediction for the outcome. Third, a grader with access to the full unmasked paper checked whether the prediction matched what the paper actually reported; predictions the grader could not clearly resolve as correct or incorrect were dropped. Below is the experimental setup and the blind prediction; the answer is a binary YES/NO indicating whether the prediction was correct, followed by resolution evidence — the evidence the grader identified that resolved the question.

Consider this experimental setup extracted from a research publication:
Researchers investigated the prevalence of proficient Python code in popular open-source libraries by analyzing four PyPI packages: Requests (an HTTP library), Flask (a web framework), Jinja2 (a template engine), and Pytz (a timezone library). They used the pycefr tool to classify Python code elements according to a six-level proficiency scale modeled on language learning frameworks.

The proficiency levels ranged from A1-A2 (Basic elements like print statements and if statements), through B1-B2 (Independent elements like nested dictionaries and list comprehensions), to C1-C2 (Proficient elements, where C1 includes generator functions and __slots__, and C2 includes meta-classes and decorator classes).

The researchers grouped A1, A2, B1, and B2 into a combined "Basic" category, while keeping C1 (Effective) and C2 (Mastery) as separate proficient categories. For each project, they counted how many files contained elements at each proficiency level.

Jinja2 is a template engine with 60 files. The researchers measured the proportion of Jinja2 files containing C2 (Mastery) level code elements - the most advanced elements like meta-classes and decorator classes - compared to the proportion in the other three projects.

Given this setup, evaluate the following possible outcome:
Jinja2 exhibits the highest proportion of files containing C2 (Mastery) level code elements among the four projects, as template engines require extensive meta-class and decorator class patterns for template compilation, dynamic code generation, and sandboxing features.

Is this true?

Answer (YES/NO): YES